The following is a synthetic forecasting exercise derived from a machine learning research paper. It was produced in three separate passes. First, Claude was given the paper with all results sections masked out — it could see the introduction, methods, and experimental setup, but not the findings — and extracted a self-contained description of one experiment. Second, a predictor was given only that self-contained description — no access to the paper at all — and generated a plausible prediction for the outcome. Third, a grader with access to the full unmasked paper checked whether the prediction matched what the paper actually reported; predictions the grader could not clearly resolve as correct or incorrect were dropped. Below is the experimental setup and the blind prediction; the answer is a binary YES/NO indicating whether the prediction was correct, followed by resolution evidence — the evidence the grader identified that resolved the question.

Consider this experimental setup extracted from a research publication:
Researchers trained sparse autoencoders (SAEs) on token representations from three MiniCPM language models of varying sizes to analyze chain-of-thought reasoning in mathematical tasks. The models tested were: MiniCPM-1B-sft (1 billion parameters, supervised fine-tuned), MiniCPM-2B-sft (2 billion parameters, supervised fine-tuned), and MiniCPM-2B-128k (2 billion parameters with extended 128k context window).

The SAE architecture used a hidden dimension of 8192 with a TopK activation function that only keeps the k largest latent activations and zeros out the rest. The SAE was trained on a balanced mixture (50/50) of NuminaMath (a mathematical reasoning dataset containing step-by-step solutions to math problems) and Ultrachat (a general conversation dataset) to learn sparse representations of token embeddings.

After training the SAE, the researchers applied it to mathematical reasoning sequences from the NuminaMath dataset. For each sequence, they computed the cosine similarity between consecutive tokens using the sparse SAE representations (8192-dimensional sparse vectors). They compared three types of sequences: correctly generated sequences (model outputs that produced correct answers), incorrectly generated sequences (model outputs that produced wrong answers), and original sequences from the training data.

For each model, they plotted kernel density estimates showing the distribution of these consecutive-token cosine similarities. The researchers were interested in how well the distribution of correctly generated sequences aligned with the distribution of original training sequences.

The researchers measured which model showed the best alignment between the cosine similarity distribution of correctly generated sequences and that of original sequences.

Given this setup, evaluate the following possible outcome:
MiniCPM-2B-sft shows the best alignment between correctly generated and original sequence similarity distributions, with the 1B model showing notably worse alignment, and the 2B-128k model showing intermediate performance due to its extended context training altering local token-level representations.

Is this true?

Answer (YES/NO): NO